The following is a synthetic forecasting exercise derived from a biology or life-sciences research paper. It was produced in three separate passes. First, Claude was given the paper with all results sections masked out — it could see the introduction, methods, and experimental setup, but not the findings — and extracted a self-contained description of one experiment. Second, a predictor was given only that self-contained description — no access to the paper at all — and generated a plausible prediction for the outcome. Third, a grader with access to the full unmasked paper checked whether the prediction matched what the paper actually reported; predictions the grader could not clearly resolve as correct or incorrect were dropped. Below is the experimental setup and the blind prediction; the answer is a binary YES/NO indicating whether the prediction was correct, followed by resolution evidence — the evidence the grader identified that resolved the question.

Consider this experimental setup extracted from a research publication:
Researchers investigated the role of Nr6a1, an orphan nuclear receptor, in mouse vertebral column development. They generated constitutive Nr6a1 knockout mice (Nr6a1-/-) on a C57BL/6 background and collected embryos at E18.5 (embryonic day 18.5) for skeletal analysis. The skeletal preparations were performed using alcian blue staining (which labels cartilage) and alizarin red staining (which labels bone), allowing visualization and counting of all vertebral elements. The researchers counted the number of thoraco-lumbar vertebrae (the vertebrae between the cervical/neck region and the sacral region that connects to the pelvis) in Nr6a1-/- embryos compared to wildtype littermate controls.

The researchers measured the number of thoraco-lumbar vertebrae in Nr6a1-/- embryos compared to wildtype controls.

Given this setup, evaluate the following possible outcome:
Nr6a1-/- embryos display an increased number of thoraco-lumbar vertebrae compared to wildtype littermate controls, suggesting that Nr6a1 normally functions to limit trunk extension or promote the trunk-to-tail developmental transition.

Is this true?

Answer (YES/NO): NO